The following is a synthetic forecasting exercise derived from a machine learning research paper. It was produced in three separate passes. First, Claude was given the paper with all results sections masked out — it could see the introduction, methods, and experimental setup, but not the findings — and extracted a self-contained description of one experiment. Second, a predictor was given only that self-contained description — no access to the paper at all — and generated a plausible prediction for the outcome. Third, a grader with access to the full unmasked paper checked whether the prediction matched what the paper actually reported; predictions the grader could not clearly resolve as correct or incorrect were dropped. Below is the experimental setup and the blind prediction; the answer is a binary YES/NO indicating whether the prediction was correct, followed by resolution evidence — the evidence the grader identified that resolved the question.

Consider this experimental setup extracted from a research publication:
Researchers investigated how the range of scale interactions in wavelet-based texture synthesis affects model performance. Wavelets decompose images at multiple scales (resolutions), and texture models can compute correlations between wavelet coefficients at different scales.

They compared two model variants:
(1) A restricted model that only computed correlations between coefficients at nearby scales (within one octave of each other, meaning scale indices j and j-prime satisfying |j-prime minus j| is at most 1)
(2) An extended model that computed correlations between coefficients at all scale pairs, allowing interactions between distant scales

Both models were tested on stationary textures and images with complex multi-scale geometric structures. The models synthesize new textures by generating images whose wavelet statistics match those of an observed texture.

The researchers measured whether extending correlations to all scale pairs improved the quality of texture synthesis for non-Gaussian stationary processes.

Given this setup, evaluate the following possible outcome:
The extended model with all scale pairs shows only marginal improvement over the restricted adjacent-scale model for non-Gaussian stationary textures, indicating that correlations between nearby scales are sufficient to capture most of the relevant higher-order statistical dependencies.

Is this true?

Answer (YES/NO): NO